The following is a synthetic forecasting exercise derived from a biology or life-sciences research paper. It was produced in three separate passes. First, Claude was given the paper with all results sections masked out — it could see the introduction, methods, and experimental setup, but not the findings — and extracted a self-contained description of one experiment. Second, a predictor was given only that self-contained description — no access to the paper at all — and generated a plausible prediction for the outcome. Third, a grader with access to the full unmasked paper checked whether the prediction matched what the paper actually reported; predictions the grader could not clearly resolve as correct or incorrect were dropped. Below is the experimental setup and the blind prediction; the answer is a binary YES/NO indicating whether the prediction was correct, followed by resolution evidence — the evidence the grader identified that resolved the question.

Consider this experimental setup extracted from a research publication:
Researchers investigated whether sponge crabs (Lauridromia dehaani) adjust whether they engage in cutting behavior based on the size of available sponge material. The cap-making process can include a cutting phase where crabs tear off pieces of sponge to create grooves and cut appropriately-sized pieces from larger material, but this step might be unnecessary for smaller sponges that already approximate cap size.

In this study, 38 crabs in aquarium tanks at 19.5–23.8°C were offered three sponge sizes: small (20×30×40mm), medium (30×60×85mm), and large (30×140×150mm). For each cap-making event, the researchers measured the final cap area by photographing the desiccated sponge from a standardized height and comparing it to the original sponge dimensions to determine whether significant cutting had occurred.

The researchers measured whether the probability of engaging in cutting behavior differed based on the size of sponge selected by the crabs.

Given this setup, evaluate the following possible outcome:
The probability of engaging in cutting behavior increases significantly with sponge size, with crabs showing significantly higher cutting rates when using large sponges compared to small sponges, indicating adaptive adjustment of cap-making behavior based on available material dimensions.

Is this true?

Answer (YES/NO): NO